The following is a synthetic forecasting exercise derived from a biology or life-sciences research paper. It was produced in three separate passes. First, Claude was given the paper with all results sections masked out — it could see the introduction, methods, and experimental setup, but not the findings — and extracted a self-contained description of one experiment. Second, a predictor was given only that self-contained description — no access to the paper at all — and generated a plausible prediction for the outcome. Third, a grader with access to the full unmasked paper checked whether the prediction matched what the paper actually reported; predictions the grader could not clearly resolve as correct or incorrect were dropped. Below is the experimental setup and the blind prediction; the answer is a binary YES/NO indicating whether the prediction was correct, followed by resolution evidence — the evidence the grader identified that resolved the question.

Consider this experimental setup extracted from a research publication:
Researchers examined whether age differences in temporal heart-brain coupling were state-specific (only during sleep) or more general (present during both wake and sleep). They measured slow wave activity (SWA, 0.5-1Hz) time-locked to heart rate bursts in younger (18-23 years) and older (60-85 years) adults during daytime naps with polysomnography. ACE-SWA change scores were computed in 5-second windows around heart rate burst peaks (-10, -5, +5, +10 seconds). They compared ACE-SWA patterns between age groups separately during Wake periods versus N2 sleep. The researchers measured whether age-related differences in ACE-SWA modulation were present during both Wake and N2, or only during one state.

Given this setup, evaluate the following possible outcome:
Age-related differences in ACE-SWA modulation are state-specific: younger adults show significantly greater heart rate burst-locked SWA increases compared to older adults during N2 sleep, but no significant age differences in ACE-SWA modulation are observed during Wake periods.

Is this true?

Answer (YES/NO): YES